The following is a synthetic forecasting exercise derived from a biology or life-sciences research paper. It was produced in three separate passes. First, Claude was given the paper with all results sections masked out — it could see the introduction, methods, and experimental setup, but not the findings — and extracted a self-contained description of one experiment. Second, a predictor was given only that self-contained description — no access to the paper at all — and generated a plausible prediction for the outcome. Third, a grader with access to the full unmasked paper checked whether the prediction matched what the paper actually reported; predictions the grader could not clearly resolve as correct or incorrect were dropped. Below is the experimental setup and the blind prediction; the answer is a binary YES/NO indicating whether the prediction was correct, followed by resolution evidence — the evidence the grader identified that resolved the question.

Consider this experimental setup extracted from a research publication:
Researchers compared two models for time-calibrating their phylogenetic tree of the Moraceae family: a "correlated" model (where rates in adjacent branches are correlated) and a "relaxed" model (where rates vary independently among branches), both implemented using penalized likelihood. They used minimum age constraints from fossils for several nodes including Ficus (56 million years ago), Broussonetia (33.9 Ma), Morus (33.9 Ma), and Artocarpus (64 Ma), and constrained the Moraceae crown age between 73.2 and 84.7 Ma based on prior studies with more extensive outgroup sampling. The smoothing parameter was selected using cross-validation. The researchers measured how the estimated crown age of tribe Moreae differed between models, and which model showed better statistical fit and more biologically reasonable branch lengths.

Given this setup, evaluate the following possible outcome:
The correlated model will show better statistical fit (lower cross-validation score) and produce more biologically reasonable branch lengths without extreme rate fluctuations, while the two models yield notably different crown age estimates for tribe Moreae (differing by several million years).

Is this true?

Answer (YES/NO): NO